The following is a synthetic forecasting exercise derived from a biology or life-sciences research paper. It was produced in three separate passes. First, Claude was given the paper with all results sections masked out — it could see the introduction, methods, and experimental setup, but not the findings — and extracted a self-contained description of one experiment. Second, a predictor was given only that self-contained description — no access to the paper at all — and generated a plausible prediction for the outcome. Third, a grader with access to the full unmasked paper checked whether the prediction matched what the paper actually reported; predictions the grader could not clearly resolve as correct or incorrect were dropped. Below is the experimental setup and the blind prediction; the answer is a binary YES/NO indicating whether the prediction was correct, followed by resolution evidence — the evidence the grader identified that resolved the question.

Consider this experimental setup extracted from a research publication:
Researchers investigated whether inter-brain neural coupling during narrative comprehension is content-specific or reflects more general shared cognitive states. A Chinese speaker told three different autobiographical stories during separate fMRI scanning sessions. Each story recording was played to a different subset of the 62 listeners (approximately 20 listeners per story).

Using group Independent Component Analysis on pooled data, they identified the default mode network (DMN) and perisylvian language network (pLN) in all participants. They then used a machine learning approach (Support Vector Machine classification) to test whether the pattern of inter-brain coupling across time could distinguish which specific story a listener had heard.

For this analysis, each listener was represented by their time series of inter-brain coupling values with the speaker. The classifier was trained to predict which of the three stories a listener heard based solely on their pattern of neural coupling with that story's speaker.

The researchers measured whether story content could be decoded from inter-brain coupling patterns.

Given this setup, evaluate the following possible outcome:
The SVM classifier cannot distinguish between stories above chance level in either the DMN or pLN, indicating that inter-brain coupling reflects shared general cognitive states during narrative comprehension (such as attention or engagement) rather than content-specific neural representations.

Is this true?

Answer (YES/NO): NO